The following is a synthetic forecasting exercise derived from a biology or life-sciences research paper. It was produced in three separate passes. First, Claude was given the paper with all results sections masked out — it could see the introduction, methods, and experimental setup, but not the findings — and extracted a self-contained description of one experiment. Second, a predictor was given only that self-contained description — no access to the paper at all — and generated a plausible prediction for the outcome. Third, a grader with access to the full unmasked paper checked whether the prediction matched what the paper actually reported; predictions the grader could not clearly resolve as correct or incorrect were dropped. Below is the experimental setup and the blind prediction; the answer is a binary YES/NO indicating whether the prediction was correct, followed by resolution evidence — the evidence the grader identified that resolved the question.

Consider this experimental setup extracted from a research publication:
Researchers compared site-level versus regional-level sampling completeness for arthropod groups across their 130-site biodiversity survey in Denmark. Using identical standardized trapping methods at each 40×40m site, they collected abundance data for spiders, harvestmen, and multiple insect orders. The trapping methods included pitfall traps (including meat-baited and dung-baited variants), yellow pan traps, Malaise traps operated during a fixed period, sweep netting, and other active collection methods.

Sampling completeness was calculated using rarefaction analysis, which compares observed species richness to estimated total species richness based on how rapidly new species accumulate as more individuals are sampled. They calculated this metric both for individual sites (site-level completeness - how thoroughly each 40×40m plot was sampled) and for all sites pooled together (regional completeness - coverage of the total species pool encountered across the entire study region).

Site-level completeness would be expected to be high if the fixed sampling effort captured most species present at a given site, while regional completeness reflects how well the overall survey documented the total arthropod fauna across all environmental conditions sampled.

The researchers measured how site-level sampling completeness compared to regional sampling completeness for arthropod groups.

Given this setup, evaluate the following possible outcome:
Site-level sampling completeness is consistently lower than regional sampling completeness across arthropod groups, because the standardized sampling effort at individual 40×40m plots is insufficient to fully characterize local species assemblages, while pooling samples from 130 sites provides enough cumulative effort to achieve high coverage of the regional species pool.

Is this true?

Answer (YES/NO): YES